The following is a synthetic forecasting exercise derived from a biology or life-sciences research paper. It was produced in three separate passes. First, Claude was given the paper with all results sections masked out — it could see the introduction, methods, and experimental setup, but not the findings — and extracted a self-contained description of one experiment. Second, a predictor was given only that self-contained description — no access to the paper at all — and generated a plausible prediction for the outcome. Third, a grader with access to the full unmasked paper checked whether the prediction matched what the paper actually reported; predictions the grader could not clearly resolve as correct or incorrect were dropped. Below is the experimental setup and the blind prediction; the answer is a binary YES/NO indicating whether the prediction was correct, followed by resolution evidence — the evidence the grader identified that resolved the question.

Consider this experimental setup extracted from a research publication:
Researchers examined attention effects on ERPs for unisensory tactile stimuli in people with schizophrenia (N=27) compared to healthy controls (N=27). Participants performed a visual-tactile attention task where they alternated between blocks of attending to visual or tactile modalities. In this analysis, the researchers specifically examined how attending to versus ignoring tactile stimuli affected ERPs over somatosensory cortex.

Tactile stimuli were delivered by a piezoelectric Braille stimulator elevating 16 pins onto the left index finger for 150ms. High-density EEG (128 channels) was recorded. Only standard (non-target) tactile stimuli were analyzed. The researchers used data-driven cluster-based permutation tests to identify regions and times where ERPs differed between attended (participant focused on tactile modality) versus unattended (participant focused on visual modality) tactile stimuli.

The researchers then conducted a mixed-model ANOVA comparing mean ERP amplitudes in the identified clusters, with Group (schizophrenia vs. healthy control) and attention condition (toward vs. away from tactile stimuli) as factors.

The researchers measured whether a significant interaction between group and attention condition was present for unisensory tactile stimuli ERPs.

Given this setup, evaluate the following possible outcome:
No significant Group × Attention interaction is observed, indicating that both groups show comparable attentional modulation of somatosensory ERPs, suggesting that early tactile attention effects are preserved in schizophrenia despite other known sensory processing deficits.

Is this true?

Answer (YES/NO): NO